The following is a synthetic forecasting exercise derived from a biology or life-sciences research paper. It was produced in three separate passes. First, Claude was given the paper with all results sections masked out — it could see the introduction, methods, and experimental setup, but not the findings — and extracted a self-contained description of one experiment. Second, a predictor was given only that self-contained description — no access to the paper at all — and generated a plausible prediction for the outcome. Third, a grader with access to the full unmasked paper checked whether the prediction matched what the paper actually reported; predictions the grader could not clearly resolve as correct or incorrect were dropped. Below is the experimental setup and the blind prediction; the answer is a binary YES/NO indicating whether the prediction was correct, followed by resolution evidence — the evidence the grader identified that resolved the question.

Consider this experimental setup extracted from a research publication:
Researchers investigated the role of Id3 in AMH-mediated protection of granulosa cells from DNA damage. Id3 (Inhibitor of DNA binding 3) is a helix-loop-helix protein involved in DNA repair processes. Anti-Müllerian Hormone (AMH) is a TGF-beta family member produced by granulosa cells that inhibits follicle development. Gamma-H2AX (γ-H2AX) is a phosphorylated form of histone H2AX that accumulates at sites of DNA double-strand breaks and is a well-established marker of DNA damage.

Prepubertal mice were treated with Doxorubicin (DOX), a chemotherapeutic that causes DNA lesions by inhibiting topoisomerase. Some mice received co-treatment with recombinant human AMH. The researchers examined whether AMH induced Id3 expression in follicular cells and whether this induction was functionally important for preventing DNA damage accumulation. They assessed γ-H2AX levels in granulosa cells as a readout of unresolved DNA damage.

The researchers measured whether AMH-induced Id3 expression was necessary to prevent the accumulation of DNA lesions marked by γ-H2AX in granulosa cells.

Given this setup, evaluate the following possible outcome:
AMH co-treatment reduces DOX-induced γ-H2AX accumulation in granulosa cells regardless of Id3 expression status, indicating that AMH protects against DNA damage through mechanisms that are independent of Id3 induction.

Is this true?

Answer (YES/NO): NO